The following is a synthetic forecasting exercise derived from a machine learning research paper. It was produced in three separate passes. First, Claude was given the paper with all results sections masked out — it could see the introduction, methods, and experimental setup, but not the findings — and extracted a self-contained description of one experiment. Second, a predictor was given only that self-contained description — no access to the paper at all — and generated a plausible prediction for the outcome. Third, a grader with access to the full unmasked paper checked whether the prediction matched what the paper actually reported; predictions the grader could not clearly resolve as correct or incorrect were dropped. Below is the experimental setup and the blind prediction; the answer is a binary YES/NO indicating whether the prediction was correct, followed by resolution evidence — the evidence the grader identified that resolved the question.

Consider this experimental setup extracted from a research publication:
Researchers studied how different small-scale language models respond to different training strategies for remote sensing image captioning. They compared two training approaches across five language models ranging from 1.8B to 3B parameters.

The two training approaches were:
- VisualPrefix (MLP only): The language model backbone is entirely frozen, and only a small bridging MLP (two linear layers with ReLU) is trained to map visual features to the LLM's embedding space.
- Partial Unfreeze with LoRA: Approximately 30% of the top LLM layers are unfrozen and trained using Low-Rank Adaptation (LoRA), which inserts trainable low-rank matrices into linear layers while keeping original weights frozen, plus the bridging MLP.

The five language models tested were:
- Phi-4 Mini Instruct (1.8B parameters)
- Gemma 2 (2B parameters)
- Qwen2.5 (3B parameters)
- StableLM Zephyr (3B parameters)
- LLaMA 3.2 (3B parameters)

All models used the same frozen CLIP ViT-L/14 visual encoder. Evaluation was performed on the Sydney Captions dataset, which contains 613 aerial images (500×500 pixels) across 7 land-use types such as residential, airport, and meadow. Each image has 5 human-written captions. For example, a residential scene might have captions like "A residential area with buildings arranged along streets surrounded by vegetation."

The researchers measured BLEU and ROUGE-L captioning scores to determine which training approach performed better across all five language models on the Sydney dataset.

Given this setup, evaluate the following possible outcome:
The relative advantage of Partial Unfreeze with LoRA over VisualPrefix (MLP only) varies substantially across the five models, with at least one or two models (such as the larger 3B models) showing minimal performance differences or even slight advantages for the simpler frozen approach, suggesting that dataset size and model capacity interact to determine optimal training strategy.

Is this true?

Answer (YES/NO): NO